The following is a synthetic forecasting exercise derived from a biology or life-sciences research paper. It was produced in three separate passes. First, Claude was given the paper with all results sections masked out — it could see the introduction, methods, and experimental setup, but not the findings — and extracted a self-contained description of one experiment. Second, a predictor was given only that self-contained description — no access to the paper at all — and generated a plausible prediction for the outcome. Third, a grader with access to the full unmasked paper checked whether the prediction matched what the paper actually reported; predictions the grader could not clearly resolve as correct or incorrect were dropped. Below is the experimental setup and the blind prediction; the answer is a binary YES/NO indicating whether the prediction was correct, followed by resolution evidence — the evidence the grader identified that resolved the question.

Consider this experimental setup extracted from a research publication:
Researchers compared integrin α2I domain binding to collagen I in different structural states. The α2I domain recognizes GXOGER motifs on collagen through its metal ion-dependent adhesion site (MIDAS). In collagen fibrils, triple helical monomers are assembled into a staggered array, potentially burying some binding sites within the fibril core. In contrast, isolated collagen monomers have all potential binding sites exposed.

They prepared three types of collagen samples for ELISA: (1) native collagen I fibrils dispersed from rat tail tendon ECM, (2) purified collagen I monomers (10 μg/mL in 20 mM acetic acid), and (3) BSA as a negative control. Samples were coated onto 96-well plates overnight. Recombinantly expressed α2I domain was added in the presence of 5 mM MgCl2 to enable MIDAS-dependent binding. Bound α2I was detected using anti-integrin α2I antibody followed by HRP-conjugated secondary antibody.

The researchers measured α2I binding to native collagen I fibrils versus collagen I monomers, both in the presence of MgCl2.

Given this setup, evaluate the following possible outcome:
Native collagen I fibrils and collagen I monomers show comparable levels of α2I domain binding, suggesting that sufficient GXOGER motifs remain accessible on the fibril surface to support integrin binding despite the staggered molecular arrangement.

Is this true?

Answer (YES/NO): NO